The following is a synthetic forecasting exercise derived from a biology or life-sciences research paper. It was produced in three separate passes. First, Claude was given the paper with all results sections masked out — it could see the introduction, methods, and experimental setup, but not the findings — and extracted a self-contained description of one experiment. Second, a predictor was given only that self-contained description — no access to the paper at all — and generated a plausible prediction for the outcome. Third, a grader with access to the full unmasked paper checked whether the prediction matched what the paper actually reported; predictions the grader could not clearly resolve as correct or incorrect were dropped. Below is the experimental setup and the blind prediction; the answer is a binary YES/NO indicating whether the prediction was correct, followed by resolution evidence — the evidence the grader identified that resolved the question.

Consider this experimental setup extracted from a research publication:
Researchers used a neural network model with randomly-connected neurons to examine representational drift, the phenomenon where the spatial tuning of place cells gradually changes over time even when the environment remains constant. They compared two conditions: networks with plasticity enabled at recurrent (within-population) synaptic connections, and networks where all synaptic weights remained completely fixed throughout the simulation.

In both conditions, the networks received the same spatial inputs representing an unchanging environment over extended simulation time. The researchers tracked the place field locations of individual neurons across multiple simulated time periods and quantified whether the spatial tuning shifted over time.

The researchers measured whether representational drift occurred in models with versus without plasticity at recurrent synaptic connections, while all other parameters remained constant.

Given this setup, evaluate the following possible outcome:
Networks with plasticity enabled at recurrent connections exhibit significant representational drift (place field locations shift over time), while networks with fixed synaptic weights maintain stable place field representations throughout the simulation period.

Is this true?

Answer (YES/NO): YES